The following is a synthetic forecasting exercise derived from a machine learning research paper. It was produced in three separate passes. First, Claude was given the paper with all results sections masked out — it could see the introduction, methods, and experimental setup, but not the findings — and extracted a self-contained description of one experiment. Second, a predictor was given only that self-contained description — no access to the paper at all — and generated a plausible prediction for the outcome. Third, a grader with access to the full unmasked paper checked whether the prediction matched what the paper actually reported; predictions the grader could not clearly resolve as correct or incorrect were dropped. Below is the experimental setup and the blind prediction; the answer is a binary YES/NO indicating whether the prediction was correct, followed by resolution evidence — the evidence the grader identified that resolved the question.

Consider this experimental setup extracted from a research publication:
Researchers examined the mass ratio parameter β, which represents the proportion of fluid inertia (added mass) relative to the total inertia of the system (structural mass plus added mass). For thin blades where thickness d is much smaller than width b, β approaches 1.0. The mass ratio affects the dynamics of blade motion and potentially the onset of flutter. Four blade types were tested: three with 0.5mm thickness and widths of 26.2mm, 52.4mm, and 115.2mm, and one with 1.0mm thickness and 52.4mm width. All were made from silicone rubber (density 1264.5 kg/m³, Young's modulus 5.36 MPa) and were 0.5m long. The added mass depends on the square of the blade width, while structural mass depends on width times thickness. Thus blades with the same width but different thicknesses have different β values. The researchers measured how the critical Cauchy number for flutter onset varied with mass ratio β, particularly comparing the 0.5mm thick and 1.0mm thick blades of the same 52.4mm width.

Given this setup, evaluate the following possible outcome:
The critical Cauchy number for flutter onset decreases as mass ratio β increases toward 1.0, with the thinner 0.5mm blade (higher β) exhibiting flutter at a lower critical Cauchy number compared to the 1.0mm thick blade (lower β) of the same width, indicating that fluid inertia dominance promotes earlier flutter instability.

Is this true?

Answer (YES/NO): NO